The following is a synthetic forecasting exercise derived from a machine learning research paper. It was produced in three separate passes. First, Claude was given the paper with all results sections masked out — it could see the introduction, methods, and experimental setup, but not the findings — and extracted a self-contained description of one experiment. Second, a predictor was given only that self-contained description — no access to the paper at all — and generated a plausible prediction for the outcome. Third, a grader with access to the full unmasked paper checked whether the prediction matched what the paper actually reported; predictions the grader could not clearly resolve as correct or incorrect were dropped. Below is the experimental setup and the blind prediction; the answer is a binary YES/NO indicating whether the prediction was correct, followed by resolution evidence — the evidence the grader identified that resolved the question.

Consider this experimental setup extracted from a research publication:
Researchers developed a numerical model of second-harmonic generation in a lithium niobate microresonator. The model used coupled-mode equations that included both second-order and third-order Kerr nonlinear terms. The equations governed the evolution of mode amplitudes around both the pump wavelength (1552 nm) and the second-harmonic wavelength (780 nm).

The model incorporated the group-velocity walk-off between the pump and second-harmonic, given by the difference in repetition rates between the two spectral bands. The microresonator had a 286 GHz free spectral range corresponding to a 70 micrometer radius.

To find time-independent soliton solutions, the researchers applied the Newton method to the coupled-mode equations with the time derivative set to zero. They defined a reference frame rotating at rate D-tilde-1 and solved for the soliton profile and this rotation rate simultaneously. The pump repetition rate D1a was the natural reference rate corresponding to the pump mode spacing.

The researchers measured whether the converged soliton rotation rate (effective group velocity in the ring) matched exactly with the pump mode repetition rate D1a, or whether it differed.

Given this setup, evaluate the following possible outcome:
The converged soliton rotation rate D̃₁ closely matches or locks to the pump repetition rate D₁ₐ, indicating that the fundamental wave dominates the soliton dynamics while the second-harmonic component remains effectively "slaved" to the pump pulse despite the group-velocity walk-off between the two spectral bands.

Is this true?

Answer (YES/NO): YES